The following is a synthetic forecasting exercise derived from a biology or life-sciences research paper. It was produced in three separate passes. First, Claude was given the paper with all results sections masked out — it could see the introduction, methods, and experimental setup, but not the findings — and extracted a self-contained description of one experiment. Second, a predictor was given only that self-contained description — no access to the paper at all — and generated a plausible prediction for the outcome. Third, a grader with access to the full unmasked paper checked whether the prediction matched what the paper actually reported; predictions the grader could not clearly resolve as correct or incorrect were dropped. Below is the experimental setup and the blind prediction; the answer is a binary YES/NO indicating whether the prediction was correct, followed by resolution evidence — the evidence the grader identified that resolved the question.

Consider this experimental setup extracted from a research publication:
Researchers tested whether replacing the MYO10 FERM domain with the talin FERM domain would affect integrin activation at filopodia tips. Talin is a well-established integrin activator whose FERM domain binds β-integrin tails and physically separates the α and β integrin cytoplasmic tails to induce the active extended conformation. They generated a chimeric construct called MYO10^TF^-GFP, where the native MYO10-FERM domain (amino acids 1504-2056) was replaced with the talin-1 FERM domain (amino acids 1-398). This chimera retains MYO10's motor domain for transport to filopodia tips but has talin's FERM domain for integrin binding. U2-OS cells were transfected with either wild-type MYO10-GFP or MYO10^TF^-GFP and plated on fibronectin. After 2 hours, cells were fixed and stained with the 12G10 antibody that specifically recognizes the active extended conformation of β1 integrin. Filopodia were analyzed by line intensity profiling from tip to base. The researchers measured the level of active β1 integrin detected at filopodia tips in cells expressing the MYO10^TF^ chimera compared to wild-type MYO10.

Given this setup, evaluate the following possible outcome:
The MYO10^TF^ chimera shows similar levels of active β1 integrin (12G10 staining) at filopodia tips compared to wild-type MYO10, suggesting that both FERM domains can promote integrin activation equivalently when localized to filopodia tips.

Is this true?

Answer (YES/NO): NO